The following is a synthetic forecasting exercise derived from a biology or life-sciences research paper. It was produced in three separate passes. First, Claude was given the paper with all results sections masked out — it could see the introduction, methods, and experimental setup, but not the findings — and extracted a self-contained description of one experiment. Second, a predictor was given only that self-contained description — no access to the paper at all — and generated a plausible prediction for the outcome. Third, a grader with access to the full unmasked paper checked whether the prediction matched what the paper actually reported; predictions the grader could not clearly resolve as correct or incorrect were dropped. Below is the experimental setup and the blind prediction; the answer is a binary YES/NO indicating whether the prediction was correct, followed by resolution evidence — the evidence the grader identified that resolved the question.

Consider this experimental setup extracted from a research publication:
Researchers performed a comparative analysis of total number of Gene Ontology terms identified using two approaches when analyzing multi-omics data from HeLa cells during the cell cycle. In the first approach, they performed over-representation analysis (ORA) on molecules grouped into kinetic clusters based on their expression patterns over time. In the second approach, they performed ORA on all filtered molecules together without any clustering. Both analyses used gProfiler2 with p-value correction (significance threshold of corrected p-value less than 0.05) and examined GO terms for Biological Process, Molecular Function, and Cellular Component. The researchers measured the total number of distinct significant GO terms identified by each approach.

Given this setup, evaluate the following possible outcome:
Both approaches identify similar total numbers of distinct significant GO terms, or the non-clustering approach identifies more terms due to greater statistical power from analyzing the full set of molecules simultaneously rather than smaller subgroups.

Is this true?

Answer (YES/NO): YES